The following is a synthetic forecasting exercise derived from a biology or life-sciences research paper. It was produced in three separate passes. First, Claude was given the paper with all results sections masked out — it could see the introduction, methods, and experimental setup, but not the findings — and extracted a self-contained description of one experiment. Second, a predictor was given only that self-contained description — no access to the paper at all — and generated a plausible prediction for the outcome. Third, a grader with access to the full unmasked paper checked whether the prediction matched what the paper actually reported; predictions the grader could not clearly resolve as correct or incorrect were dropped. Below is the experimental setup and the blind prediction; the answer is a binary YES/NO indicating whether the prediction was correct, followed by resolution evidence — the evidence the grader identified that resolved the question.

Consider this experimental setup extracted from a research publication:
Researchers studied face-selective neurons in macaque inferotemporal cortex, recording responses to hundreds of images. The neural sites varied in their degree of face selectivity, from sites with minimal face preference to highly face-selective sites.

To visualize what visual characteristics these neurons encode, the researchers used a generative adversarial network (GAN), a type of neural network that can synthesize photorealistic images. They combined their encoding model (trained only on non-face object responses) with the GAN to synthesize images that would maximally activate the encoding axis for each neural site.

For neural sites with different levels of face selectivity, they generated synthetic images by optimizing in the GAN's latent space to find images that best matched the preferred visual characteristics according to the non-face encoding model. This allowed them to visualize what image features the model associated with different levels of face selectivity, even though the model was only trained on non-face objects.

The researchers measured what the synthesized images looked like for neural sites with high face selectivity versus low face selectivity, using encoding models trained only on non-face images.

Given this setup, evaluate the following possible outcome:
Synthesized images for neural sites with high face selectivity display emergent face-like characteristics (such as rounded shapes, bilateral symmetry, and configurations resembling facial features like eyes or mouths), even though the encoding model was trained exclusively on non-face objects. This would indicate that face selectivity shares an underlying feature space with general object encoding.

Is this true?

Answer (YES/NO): YES